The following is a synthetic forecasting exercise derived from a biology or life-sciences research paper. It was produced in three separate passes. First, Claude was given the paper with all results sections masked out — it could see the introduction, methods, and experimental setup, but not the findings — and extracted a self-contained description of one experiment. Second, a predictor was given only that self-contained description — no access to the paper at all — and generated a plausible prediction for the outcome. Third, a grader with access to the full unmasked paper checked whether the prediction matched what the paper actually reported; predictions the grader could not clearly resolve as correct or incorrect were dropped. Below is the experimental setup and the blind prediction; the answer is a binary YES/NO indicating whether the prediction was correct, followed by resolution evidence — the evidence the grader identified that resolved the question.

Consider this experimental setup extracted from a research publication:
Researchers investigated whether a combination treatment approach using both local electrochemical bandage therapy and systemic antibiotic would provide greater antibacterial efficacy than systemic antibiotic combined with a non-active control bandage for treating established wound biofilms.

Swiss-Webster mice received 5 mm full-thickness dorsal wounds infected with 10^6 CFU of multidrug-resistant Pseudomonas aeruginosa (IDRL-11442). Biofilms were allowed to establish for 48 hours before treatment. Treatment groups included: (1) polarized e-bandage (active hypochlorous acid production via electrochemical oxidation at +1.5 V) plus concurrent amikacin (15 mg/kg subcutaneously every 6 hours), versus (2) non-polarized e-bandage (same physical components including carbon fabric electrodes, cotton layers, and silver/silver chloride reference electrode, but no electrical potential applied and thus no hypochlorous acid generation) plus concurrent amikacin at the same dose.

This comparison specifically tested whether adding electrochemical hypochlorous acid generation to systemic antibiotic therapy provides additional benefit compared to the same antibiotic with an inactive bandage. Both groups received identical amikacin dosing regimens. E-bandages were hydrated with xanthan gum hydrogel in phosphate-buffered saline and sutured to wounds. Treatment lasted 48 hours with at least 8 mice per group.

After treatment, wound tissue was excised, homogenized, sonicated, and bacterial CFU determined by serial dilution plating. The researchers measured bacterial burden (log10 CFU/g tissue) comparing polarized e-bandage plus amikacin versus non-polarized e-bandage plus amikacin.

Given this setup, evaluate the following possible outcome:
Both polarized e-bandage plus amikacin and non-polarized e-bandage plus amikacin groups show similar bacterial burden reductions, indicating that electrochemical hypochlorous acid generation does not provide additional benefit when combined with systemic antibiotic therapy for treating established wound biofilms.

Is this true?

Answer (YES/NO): NO